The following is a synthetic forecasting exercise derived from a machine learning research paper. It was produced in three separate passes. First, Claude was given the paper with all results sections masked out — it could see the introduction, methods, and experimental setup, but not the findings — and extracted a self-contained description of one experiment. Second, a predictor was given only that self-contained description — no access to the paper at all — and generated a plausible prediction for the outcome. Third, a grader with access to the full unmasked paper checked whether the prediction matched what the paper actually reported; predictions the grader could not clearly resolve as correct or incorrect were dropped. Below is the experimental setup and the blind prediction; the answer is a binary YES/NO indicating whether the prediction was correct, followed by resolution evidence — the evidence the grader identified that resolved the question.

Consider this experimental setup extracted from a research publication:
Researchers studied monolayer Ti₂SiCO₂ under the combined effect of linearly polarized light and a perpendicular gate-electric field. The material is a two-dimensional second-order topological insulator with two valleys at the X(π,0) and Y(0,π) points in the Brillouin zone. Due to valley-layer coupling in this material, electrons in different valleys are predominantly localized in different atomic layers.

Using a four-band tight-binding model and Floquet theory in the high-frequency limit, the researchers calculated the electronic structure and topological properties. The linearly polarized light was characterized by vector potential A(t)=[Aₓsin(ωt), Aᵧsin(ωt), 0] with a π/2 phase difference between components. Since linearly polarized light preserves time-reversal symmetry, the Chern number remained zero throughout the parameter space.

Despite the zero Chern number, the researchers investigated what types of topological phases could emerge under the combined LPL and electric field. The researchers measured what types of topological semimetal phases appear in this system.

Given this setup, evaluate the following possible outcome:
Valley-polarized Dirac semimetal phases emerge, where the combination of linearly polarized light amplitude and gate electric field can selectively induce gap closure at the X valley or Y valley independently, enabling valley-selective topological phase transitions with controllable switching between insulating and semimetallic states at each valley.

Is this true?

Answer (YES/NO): YES